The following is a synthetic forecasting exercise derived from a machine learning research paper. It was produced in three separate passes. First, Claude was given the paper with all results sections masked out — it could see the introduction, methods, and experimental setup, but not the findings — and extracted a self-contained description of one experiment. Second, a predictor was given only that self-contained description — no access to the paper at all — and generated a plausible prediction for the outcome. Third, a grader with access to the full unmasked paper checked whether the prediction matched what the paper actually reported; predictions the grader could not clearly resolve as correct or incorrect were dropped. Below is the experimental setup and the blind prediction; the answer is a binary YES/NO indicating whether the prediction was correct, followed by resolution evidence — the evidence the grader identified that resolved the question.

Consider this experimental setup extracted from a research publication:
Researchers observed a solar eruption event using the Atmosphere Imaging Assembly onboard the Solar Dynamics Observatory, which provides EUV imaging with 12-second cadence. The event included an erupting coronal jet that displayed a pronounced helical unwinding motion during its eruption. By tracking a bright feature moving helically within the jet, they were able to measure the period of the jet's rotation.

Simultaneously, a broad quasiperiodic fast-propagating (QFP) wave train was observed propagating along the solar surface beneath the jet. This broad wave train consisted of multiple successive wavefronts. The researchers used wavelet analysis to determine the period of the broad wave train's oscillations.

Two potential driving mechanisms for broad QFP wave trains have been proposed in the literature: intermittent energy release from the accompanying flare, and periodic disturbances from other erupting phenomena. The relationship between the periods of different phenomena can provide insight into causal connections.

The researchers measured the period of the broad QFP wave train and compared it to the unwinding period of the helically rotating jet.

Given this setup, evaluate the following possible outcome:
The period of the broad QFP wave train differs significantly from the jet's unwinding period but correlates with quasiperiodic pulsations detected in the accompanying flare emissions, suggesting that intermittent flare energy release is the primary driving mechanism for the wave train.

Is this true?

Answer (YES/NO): NO